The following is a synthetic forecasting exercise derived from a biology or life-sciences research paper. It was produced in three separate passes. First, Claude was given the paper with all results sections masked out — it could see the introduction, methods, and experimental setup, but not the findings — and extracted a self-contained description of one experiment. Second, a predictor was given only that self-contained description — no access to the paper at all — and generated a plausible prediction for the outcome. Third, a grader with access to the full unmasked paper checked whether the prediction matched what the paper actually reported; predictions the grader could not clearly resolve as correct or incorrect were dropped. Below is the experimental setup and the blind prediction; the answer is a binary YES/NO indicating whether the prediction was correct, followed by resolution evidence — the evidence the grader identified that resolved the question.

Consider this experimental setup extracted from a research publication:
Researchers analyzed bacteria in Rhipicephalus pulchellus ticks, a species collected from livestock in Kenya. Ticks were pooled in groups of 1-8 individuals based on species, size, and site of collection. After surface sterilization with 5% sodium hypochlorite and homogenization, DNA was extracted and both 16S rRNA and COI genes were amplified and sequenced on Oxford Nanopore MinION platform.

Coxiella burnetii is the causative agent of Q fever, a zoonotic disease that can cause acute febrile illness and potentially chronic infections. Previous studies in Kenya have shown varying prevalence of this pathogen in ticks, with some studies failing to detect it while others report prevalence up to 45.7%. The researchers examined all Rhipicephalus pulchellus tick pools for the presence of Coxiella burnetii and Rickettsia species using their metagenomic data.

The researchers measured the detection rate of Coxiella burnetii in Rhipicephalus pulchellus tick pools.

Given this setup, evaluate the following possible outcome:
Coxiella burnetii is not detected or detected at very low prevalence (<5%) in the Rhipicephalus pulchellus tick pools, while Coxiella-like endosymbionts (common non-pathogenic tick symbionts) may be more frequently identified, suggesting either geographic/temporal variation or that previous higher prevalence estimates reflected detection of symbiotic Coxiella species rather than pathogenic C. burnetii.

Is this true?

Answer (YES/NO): NO